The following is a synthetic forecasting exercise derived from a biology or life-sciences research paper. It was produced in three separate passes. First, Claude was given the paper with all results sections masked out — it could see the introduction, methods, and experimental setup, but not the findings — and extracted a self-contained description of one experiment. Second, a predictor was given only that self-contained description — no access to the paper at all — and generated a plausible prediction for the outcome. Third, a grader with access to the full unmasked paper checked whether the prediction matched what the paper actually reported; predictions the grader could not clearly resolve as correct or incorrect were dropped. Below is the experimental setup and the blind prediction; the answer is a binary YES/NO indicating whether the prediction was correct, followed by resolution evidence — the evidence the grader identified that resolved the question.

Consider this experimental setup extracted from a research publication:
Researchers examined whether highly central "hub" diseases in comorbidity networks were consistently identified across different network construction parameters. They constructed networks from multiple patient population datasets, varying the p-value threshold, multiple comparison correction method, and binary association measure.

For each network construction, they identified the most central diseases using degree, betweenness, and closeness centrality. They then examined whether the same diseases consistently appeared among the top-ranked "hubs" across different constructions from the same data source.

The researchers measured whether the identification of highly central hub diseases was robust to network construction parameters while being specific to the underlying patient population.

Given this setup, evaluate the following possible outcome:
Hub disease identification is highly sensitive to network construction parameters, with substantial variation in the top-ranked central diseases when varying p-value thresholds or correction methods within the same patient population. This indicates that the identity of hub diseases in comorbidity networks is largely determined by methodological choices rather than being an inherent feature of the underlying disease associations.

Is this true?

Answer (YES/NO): NO